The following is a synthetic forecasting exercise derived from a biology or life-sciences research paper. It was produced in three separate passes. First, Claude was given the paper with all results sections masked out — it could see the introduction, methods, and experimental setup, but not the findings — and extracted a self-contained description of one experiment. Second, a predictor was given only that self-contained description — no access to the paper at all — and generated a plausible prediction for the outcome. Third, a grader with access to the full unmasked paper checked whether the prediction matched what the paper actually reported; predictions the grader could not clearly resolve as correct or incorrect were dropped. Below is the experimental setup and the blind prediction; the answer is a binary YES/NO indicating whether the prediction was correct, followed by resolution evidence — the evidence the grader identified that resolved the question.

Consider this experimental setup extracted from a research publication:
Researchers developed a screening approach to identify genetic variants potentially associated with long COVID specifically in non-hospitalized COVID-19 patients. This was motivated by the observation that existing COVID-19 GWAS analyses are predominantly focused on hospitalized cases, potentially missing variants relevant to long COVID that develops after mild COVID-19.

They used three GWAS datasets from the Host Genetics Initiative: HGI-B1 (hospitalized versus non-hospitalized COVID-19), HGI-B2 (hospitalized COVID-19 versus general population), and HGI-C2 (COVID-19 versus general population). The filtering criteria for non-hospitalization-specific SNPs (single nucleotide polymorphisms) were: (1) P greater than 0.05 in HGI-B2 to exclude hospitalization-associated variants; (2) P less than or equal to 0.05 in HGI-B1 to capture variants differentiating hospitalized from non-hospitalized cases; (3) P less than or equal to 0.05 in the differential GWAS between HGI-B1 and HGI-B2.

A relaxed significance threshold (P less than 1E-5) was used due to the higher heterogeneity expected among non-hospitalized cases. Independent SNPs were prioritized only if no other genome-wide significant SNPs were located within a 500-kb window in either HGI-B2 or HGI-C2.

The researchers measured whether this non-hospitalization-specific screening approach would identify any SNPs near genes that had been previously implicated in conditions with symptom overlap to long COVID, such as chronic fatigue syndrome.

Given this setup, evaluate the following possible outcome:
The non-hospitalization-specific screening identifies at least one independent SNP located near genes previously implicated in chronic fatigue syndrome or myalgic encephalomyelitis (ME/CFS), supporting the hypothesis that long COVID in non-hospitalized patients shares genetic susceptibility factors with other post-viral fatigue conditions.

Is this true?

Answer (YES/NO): YES